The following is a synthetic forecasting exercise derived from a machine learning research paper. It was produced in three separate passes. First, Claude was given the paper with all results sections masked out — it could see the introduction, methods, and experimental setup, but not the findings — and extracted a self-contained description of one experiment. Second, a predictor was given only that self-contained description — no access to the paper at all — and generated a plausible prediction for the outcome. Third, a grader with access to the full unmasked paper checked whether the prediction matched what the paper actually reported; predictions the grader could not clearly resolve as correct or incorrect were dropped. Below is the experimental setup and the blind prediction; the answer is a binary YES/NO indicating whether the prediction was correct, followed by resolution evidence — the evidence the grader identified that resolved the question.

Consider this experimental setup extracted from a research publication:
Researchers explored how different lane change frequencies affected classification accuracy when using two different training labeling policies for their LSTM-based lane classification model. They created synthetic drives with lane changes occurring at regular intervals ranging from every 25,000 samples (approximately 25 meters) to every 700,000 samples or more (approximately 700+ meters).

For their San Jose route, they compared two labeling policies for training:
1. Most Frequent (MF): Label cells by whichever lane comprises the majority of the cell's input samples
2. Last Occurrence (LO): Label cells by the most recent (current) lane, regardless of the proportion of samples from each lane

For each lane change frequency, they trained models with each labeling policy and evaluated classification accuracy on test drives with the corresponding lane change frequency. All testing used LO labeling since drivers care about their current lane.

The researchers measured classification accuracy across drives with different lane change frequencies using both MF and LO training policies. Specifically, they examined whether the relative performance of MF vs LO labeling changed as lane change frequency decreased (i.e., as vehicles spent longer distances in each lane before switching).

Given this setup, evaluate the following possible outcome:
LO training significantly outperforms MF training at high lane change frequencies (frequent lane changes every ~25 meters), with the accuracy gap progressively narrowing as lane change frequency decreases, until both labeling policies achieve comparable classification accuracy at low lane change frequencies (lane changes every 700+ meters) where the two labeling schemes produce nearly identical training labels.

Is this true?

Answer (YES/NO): NO